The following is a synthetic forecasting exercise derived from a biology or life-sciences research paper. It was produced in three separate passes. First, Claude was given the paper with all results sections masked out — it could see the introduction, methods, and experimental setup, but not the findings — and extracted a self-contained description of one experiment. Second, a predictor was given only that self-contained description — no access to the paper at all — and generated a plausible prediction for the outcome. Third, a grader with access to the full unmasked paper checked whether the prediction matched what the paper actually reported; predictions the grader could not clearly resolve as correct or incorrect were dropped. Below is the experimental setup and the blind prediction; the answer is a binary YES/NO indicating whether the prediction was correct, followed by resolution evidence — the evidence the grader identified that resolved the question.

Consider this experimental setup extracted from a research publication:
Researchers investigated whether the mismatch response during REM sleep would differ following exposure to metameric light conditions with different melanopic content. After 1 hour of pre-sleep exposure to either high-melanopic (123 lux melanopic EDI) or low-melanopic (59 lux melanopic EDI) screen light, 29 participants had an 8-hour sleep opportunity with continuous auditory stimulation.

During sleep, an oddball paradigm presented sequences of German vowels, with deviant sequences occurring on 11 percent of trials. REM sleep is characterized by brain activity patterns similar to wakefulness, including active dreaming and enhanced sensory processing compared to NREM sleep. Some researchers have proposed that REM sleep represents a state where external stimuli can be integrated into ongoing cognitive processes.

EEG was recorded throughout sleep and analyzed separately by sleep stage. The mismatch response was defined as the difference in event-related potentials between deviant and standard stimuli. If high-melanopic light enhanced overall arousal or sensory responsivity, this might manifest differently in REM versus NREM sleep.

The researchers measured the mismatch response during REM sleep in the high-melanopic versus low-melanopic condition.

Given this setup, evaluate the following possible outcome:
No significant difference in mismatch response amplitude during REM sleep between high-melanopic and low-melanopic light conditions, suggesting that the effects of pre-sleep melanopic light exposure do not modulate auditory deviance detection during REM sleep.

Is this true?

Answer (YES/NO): NO